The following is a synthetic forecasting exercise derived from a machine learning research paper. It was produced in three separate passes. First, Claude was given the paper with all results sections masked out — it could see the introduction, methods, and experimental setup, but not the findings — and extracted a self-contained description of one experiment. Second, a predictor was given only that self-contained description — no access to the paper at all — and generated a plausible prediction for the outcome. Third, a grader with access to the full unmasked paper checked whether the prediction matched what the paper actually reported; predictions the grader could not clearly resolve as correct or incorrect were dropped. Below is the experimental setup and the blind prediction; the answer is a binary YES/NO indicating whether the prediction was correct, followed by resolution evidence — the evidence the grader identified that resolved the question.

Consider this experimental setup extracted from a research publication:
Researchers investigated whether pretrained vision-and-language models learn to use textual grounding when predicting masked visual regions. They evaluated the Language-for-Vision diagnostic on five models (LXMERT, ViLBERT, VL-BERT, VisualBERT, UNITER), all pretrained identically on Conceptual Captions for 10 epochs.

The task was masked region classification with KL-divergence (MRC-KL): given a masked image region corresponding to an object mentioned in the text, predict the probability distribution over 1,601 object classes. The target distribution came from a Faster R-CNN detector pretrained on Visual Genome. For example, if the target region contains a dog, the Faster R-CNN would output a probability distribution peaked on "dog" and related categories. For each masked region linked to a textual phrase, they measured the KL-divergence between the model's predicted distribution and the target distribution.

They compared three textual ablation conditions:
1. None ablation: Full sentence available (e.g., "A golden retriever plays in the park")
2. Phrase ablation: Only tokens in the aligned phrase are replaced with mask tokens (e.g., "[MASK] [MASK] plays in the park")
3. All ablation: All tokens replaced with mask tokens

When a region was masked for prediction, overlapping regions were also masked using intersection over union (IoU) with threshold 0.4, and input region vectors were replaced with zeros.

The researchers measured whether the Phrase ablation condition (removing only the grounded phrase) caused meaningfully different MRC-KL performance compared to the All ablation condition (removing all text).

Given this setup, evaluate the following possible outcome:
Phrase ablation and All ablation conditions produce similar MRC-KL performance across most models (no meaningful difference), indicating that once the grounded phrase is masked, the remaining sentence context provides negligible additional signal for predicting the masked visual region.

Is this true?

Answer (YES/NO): NO